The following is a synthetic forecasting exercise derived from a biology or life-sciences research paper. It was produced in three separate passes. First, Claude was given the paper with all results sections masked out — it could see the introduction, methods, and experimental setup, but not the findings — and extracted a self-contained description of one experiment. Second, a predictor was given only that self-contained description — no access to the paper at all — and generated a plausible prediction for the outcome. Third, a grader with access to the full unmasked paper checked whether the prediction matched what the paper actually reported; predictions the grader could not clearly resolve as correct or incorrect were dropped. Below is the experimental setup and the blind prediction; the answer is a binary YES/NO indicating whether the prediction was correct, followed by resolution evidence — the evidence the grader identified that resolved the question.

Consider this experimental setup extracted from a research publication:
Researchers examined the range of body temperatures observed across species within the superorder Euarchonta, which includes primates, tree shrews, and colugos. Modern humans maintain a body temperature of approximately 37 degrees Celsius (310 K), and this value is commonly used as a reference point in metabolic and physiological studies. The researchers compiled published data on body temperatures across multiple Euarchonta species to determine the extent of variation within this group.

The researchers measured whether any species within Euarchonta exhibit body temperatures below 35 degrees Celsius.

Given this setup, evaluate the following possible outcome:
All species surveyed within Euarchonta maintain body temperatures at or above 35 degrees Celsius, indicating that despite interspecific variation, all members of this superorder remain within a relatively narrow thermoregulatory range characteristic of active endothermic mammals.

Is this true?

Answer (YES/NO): NO